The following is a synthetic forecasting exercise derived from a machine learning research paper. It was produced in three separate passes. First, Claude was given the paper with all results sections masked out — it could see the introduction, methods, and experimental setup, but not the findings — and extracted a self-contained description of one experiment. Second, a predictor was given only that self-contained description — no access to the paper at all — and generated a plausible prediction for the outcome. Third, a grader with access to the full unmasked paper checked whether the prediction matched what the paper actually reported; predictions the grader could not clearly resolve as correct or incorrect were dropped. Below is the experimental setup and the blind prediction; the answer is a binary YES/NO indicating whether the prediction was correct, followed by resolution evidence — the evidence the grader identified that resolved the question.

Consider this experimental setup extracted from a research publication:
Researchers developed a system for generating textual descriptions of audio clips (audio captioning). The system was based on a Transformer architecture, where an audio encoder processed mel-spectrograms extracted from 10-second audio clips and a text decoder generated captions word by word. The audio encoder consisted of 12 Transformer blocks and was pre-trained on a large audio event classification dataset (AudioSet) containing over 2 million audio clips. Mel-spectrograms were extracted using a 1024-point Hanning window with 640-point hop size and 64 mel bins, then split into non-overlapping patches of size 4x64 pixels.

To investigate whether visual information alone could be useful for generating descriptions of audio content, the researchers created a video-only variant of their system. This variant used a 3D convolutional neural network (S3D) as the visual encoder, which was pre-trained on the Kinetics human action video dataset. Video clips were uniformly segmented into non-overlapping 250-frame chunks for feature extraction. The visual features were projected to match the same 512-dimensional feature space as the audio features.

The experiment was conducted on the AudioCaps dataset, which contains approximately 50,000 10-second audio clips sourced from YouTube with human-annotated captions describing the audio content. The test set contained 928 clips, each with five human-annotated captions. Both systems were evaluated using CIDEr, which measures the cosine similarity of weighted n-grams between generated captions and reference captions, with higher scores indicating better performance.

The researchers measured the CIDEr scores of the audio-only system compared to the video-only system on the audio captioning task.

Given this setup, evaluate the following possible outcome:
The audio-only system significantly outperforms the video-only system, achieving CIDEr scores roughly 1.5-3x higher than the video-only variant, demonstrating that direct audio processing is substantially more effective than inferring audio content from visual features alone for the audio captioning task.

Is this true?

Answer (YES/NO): YES